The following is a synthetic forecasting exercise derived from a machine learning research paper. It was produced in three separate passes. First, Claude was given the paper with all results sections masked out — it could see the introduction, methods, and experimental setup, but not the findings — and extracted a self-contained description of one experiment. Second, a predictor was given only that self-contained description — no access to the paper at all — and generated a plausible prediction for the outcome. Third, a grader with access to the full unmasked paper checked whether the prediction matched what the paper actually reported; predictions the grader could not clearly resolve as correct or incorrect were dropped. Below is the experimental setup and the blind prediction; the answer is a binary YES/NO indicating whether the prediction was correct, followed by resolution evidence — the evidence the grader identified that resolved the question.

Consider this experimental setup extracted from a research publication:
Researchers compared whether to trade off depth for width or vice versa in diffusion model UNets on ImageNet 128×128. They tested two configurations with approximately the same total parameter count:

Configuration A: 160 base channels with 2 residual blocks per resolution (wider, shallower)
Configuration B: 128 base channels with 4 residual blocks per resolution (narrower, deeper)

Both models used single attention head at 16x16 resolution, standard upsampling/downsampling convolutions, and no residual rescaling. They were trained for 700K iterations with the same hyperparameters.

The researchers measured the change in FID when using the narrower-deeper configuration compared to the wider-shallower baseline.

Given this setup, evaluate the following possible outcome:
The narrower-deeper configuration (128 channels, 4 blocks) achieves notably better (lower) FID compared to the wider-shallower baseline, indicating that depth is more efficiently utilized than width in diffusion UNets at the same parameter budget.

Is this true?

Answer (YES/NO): NO